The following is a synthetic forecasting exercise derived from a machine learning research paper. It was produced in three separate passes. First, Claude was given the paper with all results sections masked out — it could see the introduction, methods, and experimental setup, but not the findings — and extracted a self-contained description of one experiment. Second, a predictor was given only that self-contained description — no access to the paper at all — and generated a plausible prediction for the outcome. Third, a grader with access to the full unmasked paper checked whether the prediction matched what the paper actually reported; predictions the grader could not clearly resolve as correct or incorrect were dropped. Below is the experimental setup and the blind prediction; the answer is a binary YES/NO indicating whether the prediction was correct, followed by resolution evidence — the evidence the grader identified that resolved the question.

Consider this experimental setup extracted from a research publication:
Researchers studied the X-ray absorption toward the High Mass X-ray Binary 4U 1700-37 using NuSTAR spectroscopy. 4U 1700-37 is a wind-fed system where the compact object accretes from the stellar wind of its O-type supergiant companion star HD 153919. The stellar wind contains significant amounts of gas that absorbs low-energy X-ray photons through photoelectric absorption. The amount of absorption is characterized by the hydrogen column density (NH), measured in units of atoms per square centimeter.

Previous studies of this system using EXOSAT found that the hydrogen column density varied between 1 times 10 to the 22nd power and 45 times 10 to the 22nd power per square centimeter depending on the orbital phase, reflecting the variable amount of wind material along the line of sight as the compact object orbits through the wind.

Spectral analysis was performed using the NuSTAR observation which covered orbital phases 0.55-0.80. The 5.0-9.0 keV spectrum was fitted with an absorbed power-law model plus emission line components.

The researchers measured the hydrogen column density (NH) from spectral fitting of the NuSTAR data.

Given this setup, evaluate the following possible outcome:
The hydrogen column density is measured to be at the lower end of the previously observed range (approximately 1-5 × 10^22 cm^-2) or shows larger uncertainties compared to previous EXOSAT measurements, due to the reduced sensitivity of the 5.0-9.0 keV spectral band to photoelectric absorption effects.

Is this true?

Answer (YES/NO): NO